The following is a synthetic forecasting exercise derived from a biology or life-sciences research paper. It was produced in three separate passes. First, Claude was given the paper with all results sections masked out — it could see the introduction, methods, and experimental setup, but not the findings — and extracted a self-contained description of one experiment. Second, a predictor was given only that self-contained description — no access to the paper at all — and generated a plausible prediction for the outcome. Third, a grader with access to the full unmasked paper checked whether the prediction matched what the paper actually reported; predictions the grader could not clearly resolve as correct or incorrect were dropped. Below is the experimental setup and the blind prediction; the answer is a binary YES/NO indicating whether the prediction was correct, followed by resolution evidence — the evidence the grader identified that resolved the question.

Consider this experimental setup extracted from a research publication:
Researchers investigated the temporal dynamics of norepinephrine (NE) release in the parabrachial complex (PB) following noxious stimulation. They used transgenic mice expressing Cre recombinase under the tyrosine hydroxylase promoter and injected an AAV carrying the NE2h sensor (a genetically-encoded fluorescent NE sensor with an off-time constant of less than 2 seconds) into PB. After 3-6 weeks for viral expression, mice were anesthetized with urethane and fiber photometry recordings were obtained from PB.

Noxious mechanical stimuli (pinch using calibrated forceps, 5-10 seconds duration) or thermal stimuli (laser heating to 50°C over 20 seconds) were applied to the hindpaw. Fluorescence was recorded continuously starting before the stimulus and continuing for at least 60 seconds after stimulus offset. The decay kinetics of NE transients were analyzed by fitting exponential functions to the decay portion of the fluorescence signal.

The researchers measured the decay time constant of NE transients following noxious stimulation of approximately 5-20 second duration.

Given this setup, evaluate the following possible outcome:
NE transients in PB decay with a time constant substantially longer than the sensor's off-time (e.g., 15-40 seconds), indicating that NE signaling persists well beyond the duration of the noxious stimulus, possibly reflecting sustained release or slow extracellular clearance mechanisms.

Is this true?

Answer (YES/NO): YES